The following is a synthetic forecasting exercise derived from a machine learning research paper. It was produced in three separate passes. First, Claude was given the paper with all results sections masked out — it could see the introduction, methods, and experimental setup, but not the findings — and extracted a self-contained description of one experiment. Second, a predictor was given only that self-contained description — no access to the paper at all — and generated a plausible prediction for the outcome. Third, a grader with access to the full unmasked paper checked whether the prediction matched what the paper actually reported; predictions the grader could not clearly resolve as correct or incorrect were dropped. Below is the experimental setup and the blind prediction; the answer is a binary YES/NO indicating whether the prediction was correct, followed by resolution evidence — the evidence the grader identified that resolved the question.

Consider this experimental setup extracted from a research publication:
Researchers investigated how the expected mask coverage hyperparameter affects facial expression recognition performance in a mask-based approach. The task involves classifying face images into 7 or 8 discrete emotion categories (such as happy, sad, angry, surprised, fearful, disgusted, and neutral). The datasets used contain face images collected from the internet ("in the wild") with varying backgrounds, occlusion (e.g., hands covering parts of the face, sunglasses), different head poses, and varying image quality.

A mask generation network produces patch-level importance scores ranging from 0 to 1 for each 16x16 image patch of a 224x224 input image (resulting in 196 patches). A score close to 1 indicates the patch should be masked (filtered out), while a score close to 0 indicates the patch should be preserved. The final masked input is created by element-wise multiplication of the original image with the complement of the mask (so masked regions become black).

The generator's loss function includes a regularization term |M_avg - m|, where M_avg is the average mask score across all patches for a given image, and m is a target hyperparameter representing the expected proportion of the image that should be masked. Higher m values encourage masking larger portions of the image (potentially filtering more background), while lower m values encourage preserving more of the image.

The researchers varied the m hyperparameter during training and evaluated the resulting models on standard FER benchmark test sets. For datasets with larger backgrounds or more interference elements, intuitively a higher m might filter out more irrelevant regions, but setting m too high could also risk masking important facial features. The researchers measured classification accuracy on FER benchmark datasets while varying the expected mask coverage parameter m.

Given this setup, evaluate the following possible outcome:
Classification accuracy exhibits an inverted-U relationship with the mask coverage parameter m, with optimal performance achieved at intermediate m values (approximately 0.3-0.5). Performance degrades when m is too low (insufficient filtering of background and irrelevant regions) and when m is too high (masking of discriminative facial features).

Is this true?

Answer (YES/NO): NO